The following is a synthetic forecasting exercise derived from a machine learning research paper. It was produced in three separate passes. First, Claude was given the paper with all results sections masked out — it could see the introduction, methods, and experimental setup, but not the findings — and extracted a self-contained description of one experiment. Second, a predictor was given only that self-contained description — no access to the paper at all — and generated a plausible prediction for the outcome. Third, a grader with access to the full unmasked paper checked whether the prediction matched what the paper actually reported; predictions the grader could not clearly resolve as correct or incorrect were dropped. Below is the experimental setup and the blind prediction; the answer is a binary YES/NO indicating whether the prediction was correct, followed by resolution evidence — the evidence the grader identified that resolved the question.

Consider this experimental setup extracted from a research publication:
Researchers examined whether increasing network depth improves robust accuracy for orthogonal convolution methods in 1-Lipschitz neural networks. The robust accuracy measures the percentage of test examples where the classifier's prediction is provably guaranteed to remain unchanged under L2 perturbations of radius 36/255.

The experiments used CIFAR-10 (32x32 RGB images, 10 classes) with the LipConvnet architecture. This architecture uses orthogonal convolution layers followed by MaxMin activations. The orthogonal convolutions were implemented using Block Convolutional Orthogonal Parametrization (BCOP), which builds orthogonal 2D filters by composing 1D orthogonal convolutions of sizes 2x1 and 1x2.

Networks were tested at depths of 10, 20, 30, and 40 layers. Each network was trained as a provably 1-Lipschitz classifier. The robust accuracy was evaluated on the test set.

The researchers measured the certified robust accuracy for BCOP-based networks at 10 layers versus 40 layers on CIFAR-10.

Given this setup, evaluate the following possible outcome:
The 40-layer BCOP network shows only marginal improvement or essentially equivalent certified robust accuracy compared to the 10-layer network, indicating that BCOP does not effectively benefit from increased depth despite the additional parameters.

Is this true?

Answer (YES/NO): NO